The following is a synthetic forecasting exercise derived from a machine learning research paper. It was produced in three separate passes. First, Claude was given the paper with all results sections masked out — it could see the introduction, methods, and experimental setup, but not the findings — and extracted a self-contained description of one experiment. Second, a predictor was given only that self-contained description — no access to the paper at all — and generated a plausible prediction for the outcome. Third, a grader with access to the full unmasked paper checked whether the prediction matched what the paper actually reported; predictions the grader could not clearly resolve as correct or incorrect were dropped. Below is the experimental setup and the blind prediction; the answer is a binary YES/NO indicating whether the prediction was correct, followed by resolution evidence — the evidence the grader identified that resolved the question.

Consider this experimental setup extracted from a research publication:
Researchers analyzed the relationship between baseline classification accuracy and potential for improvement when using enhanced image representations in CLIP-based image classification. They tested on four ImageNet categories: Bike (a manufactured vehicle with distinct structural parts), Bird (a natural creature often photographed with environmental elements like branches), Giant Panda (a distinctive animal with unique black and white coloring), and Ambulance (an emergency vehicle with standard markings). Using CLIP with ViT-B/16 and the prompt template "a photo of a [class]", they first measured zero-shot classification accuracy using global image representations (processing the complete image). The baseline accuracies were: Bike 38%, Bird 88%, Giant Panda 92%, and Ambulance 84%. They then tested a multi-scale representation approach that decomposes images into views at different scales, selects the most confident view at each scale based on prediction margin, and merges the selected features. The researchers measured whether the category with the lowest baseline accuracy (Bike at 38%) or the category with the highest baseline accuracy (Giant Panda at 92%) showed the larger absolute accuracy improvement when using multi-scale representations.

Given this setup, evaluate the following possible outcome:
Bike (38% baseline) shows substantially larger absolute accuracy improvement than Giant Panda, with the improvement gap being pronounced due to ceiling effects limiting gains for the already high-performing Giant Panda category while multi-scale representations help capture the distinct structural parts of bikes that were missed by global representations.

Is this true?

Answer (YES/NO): YES